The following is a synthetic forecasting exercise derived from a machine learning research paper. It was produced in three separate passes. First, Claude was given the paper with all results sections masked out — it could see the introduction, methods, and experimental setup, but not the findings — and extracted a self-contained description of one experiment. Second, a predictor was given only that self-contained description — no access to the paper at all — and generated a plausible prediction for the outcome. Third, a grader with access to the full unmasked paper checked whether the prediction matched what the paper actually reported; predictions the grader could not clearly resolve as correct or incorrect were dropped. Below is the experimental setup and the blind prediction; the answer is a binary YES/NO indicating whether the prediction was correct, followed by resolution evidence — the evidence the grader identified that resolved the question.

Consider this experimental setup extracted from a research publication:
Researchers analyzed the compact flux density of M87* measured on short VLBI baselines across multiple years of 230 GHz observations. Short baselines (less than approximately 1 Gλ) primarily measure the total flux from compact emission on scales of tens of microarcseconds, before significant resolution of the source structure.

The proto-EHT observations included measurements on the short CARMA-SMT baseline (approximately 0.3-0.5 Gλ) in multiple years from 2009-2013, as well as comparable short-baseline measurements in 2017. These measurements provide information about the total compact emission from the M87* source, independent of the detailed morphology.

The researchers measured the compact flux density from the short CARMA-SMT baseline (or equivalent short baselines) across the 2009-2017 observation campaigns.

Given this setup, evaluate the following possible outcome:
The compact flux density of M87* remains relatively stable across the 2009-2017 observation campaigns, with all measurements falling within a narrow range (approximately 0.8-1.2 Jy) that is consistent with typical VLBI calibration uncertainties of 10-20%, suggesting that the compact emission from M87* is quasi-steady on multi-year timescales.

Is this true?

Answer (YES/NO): NO